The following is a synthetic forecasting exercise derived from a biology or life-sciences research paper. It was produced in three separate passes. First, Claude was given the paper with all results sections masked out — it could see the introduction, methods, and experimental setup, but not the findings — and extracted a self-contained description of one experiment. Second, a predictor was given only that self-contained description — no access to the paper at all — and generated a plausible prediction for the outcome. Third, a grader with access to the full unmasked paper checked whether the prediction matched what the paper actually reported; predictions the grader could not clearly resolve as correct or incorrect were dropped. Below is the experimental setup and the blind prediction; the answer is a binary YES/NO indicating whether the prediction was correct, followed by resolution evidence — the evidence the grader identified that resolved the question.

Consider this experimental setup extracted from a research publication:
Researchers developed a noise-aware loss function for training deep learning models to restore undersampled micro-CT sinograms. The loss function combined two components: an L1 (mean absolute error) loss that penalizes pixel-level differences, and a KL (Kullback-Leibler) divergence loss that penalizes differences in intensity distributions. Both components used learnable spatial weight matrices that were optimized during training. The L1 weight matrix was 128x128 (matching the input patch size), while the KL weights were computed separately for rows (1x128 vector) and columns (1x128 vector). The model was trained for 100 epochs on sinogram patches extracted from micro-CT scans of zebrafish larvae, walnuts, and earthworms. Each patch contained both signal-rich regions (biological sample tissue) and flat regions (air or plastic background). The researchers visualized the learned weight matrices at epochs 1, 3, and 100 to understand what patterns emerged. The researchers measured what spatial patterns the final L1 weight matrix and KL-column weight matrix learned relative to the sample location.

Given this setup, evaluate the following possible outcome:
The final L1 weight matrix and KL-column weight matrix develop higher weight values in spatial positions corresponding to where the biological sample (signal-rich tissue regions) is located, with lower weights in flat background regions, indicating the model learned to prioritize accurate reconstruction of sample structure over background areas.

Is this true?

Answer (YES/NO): NO